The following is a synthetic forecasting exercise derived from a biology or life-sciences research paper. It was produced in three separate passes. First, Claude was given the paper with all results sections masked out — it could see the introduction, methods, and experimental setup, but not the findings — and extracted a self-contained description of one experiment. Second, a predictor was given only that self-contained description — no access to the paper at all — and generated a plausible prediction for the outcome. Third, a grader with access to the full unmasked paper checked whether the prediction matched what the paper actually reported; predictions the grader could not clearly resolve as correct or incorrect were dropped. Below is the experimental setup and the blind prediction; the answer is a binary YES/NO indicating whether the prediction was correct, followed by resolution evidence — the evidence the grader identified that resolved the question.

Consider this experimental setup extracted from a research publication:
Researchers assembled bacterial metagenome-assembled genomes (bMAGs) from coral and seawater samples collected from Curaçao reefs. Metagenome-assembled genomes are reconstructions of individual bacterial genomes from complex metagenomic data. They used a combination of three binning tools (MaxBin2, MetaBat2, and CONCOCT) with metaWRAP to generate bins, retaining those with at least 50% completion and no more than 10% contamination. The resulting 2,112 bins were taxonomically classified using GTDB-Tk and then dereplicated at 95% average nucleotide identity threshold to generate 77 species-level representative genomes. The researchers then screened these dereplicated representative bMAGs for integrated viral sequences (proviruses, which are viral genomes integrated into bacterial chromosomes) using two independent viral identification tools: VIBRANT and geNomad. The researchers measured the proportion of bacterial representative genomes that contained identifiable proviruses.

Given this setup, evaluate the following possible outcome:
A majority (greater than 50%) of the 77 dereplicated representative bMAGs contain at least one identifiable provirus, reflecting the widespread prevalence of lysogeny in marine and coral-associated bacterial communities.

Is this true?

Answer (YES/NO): NO